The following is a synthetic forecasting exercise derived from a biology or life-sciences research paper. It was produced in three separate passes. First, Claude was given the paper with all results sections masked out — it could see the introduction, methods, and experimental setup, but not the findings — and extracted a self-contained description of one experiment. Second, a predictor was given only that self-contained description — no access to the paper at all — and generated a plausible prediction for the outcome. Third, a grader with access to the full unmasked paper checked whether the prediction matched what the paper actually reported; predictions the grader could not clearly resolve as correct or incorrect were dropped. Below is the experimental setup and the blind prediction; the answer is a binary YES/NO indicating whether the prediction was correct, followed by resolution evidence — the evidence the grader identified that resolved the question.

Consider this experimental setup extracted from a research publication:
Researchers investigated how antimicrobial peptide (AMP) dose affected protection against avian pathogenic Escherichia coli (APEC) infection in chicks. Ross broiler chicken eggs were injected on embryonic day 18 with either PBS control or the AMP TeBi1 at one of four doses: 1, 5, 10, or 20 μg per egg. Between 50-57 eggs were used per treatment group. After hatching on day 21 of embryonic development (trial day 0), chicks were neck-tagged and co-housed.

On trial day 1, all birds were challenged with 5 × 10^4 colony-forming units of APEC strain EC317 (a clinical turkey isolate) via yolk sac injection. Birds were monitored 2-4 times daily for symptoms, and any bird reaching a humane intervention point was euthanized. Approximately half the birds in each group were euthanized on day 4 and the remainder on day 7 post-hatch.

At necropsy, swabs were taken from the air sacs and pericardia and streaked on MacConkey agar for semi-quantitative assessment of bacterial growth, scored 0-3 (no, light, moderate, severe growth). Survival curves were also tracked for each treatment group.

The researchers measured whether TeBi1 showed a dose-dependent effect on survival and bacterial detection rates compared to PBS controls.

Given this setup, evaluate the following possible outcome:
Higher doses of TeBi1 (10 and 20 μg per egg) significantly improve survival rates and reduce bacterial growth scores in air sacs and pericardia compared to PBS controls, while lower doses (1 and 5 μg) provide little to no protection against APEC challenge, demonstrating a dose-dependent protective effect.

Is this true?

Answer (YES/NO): NO